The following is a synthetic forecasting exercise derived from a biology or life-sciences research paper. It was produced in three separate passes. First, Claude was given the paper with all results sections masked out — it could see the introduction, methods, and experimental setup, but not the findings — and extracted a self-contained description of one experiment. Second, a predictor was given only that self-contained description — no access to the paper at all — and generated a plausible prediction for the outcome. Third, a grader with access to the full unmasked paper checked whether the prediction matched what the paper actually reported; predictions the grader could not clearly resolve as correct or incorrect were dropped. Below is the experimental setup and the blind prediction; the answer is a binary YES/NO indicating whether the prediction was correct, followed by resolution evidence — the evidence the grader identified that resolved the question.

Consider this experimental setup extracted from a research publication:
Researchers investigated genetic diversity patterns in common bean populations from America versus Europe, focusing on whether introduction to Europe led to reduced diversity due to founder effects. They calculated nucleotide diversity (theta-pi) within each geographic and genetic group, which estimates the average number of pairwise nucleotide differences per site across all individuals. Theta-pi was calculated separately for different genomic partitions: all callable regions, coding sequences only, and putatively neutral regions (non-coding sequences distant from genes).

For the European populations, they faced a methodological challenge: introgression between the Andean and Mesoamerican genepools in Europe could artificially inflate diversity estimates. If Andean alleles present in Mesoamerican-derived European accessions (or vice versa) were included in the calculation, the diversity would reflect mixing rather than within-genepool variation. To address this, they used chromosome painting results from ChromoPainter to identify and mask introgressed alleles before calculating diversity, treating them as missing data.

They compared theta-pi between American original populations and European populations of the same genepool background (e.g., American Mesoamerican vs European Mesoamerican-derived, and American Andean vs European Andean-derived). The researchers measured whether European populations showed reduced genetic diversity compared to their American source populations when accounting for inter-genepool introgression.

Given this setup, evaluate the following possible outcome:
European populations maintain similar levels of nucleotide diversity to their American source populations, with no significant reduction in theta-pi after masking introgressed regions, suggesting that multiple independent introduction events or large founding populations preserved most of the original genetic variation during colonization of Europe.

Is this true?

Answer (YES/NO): NO